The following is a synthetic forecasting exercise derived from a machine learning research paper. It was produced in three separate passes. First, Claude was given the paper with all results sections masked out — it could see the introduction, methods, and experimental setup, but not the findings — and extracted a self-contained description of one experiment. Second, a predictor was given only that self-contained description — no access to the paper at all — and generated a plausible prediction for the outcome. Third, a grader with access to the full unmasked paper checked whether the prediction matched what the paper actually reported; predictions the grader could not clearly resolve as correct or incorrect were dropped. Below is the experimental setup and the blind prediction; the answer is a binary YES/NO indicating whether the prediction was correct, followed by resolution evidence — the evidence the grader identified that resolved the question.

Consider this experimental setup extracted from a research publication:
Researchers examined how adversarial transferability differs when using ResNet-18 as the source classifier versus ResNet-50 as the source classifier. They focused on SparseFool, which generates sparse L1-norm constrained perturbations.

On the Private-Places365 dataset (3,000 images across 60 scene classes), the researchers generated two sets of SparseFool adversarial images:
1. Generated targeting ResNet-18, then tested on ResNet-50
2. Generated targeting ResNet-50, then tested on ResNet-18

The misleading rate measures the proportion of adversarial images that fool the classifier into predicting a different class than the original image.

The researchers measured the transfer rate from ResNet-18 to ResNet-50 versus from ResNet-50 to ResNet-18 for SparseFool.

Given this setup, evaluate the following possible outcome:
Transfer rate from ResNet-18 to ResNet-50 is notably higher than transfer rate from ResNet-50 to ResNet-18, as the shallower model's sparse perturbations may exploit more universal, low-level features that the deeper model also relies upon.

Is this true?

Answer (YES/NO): NO